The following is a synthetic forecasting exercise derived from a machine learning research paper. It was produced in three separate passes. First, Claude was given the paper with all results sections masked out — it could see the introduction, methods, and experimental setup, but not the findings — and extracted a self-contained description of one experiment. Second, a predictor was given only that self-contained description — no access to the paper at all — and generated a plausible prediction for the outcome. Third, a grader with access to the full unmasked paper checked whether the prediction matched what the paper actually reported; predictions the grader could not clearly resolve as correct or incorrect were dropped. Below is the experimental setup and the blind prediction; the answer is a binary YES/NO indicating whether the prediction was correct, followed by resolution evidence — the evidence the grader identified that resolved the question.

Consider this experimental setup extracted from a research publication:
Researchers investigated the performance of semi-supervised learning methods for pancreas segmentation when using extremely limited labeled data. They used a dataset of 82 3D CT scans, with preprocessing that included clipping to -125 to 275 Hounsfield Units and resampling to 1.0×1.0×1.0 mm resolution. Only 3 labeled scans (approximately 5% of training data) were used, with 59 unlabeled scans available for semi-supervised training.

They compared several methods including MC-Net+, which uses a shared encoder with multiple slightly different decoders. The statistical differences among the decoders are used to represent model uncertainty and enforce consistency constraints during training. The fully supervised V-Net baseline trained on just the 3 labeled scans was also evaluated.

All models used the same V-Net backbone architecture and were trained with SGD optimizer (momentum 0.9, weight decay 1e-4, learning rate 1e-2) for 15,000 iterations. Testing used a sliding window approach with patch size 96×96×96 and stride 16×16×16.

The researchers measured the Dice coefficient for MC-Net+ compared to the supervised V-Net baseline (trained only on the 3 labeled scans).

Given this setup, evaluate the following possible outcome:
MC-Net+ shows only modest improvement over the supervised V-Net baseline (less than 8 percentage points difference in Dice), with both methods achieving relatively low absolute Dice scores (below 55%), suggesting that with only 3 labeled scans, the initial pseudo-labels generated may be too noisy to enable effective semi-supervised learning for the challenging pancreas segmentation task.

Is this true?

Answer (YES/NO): YES